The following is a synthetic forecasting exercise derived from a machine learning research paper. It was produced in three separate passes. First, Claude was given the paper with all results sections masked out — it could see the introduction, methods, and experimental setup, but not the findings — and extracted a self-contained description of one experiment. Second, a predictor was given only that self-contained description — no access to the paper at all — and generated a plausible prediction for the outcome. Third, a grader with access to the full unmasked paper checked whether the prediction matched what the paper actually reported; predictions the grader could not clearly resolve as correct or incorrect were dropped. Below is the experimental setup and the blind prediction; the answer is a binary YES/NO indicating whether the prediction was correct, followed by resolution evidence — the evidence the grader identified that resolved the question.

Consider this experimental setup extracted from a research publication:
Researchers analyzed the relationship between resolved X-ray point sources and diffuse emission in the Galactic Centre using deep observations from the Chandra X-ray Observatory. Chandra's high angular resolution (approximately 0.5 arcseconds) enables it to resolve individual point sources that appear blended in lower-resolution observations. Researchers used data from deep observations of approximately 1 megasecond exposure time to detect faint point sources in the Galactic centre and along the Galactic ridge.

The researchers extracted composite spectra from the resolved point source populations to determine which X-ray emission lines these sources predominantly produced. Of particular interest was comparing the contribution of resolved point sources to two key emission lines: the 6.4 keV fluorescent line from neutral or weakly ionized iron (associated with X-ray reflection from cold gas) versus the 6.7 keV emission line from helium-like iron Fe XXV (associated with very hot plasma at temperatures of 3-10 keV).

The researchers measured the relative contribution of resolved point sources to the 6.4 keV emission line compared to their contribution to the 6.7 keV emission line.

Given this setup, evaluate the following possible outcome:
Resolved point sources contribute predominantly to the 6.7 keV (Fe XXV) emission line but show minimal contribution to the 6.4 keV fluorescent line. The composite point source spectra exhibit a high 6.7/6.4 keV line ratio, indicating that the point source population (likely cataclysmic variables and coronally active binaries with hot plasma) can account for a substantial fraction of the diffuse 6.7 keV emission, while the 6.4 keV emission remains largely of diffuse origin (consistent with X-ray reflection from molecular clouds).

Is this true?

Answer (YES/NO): YES